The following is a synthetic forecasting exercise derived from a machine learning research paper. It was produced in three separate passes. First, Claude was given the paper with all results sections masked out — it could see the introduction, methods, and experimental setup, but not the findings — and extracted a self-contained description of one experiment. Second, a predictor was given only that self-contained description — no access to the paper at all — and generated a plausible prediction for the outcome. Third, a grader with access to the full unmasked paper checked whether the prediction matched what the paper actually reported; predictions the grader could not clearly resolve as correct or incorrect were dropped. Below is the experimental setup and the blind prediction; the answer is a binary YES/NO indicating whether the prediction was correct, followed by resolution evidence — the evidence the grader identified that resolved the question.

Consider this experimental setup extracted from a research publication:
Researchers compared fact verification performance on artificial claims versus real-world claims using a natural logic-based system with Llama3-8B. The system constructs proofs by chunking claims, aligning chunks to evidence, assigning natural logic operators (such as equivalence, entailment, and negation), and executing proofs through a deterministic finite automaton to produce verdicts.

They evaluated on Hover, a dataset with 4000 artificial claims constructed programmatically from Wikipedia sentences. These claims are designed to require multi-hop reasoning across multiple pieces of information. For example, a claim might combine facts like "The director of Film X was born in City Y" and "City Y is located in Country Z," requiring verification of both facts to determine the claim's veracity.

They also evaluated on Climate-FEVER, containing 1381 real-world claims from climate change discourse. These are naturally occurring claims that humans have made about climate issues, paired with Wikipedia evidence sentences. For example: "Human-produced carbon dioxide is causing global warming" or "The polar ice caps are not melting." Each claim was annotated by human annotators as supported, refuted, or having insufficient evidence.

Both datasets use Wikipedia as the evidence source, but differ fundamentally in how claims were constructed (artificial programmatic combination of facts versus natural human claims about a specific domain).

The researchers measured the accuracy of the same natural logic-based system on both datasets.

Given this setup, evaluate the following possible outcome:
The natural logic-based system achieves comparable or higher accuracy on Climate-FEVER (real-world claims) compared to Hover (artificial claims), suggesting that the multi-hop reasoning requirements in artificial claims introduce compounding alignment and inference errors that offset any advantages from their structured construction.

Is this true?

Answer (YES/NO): NO